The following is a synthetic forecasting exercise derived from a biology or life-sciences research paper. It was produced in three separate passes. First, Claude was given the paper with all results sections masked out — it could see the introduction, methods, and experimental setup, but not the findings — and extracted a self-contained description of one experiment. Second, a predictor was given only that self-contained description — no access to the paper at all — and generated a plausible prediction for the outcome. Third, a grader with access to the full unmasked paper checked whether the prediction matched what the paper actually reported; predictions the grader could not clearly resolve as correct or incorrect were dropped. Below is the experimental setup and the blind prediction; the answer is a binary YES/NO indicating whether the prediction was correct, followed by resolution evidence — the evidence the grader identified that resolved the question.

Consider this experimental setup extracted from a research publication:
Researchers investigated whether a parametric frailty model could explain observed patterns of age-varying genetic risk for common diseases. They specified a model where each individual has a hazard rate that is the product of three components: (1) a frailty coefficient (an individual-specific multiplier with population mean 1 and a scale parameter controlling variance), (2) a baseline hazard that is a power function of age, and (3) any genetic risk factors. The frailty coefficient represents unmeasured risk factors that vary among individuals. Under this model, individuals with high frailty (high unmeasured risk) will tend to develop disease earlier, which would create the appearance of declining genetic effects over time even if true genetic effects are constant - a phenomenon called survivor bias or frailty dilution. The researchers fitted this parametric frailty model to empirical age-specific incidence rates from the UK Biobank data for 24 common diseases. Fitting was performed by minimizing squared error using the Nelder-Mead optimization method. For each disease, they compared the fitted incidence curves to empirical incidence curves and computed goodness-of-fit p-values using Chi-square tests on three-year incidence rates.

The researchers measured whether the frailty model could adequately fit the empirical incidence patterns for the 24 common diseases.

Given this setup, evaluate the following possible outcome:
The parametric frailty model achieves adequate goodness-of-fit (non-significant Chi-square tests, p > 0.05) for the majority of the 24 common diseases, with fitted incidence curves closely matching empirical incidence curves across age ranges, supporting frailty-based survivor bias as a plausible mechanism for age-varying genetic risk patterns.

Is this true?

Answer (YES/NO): NO